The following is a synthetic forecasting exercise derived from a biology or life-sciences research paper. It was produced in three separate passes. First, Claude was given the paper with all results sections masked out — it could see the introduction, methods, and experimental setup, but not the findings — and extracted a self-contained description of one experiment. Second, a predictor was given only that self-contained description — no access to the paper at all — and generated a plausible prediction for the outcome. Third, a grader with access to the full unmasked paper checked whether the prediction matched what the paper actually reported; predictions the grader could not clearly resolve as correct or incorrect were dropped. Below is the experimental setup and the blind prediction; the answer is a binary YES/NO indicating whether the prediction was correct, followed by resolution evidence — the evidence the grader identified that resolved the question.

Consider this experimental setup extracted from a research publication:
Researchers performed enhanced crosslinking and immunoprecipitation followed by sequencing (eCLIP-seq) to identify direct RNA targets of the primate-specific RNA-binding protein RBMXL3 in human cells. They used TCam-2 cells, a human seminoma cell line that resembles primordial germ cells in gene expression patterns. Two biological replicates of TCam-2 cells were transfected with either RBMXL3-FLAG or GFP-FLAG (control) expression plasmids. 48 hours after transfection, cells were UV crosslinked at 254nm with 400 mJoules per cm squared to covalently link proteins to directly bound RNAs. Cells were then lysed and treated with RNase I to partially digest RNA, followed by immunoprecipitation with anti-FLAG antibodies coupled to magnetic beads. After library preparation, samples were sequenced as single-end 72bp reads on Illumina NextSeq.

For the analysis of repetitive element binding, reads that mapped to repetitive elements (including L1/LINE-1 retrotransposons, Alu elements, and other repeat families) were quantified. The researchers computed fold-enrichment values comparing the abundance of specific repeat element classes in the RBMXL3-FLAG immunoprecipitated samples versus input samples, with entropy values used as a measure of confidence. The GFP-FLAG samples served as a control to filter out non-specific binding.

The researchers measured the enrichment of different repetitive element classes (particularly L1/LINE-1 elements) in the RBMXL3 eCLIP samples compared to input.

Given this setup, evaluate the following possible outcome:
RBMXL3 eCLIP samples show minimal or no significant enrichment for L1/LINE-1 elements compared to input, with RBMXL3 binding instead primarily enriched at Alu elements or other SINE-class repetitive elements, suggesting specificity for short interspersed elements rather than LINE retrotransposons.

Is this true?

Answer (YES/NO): NO